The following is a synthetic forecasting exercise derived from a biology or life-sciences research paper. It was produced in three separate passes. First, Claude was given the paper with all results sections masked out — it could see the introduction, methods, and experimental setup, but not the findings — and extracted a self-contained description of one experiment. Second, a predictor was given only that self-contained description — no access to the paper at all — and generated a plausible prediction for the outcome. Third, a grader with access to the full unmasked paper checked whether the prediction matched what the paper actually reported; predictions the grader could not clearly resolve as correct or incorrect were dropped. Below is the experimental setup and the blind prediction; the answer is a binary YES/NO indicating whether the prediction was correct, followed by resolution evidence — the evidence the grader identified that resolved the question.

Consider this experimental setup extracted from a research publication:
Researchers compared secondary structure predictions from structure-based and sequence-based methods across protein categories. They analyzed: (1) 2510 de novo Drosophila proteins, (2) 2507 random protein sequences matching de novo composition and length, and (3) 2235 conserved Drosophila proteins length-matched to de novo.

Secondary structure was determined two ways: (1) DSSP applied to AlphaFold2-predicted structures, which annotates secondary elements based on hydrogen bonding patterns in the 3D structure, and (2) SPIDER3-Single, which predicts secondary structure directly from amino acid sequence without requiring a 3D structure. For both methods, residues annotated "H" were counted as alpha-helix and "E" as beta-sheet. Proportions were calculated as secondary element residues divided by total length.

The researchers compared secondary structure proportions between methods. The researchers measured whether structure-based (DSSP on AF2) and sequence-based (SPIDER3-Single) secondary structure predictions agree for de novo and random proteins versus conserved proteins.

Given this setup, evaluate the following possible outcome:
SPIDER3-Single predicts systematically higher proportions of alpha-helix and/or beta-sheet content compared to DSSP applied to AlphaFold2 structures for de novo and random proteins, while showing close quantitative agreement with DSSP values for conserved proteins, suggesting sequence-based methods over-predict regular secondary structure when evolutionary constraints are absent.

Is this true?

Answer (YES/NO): NO